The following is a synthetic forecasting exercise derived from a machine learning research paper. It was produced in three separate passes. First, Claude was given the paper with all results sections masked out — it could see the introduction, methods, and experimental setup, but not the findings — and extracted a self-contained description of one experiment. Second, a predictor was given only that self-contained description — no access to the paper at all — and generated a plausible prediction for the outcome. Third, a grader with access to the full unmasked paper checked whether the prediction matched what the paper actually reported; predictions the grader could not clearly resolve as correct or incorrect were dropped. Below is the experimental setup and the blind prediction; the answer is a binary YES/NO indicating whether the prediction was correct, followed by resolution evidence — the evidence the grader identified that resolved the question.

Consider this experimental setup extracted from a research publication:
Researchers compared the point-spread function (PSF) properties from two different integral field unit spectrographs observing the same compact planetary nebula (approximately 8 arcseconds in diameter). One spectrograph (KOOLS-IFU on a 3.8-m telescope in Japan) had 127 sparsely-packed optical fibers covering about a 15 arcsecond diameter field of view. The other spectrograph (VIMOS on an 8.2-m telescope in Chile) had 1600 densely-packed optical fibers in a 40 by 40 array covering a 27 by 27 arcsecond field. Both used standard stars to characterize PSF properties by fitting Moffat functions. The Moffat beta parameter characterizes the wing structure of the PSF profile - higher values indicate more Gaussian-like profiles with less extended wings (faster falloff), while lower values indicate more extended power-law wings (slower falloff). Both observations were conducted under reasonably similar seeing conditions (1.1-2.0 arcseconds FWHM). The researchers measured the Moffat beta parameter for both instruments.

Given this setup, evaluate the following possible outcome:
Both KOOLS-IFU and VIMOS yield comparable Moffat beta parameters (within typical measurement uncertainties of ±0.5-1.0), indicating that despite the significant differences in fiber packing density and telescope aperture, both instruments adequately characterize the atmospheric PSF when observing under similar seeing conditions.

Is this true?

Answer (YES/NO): NO